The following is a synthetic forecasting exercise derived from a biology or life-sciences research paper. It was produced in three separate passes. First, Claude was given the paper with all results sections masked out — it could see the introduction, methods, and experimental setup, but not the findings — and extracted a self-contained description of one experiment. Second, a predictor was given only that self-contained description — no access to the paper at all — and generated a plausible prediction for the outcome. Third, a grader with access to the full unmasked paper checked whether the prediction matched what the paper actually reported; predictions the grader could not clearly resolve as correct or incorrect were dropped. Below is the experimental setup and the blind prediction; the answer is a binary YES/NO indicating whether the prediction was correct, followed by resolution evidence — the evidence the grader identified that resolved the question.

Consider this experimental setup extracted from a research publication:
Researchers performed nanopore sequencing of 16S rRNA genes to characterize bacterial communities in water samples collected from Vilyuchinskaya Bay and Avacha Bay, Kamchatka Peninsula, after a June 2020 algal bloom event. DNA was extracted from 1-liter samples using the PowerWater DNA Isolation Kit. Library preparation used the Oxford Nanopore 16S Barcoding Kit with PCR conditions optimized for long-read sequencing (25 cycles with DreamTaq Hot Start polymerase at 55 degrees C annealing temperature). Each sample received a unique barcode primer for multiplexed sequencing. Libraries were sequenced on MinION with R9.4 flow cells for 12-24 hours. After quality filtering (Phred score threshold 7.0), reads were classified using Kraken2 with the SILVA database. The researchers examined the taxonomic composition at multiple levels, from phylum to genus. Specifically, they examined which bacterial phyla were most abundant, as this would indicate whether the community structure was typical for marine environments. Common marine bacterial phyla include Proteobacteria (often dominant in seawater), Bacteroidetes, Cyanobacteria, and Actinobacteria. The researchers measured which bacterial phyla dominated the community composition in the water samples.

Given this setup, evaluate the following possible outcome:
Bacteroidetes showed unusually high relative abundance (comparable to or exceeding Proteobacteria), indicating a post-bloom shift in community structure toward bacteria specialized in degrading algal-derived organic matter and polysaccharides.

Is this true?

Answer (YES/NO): NO